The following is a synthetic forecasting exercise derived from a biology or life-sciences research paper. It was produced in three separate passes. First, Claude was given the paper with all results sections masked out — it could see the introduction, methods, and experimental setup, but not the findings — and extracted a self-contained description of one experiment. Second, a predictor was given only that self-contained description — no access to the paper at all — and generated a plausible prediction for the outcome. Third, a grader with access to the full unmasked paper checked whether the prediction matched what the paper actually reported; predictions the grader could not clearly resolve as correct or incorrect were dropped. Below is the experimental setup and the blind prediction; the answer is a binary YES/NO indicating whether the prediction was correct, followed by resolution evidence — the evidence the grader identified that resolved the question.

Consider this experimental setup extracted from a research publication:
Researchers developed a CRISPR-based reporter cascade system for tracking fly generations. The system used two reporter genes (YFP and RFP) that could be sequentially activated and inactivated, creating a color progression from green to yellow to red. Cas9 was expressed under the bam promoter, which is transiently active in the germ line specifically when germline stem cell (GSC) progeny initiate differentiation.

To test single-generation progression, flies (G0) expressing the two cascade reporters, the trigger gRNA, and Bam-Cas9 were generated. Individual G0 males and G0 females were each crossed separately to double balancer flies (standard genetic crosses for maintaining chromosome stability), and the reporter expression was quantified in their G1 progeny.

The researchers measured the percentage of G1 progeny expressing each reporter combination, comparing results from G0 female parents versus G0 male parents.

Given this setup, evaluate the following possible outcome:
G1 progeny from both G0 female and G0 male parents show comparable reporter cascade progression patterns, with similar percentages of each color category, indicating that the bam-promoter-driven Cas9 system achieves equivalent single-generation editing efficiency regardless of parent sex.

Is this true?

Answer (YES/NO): NO